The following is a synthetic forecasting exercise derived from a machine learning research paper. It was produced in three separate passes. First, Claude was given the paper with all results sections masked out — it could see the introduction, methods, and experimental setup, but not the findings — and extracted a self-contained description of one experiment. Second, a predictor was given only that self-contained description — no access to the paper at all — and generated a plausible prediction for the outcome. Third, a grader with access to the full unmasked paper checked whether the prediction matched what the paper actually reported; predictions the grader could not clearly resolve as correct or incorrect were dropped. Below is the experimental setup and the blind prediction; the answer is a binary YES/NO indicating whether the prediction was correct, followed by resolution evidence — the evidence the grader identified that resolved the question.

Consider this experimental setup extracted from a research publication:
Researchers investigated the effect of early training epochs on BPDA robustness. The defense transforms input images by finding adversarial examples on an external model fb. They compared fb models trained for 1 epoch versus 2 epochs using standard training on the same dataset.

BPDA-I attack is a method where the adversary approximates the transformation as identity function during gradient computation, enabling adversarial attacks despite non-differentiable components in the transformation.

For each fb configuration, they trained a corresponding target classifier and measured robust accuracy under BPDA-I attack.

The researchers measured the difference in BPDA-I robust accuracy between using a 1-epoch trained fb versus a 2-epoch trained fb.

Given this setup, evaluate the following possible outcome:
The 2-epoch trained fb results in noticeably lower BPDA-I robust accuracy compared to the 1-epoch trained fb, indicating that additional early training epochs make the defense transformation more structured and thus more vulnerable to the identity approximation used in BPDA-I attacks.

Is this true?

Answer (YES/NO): NO